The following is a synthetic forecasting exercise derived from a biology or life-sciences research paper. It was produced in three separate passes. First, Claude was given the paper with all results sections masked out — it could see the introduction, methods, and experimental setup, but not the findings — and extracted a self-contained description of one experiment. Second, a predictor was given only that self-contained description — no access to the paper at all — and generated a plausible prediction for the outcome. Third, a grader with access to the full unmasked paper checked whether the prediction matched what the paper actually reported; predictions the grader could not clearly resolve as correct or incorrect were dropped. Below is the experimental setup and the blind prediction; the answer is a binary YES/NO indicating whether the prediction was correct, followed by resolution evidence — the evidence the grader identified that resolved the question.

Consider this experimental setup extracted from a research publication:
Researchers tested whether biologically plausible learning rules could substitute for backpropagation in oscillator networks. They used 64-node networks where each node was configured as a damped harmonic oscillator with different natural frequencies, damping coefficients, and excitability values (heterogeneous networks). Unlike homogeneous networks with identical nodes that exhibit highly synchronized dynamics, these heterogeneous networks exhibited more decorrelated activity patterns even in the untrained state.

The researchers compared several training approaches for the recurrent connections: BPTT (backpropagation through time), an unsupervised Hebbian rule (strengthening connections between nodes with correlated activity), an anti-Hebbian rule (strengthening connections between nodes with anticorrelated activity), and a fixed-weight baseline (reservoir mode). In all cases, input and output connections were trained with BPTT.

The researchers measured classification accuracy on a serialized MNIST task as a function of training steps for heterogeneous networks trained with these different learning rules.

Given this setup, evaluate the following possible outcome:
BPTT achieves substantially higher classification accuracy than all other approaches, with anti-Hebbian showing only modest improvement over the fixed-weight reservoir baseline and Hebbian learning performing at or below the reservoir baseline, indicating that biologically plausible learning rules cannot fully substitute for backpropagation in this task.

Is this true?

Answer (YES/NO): NO